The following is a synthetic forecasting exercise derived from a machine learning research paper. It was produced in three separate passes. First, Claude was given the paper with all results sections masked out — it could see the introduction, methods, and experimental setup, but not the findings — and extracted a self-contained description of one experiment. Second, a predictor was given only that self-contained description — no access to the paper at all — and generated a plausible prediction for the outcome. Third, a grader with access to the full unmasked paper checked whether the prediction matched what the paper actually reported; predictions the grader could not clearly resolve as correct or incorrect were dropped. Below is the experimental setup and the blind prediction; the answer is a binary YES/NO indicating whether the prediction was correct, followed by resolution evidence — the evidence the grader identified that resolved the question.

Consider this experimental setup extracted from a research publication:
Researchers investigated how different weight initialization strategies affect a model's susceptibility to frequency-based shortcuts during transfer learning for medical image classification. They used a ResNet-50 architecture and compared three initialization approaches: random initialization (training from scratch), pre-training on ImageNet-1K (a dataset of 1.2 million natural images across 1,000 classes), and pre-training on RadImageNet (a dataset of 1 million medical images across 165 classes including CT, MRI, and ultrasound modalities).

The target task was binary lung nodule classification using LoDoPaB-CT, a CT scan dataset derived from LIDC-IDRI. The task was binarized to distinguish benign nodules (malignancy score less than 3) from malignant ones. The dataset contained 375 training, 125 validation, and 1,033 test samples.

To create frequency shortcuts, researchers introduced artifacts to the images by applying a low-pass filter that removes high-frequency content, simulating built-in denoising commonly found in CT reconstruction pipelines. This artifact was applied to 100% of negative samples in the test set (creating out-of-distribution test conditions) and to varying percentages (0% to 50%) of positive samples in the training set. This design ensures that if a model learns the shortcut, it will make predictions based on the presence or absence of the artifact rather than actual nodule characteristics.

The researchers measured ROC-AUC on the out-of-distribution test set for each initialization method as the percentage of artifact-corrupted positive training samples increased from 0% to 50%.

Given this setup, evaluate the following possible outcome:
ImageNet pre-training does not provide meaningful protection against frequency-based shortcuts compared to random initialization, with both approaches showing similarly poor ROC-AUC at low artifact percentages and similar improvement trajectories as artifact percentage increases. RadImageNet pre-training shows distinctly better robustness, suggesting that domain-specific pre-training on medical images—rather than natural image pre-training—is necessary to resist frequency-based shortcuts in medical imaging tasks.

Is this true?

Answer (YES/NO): NO